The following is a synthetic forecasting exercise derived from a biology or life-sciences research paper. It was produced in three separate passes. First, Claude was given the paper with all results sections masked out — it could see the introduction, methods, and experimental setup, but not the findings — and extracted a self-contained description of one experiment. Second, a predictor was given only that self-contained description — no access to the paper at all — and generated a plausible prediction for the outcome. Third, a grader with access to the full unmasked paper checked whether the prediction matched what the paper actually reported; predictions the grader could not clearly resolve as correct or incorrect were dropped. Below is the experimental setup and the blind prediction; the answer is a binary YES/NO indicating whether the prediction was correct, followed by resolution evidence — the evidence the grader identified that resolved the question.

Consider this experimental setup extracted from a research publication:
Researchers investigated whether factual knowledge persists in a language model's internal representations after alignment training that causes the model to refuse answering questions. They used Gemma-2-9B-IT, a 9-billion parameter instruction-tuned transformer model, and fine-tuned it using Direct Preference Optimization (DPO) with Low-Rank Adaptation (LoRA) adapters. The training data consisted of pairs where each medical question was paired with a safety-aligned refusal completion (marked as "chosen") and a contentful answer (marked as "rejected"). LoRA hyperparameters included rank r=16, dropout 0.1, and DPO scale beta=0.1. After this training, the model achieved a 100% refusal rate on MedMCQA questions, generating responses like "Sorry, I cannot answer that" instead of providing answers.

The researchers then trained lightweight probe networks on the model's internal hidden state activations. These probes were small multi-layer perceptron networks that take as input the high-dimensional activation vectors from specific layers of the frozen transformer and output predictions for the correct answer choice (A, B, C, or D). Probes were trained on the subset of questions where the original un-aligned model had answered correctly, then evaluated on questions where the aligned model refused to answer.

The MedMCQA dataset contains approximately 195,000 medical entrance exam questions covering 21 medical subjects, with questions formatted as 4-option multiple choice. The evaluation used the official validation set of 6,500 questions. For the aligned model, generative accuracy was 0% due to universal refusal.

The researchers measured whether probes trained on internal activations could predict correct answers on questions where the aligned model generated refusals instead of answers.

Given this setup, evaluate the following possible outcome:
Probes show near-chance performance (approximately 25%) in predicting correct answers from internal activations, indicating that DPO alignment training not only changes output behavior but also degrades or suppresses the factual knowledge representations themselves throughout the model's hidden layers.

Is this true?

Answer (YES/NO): NO